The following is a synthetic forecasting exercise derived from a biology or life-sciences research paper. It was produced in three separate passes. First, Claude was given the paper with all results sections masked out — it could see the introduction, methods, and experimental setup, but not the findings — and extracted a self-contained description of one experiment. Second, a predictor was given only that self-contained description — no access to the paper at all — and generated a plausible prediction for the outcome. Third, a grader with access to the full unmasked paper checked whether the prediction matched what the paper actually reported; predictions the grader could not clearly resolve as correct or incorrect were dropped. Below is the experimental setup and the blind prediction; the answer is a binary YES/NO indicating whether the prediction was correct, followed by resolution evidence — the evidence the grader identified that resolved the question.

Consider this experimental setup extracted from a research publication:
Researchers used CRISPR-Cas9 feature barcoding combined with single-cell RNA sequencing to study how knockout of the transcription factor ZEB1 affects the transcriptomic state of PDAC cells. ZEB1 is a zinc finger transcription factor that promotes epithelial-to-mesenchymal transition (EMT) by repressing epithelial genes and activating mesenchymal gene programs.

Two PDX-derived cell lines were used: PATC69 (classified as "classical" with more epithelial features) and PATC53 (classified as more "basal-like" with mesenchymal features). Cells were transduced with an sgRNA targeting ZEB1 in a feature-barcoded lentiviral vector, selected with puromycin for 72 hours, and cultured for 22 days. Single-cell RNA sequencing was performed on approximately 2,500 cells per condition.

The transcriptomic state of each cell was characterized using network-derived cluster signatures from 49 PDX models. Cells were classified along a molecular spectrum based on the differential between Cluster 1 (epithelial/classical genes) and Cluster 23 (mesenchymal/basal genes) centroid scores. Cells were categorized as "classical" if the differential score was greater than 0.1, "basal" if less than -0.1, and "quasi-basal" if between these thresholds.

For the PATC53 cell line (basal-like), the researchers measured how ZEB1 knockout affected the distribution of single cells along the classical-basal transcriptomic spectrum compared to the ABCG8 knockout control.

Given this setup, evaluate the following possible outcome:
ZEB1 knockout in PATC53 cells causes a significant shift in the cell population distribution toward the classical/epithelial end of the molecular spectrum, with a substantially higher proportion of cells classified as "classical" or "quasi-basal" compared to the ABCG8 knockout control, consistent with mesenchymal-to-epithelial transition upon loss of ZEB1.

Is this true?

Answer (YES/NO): YES